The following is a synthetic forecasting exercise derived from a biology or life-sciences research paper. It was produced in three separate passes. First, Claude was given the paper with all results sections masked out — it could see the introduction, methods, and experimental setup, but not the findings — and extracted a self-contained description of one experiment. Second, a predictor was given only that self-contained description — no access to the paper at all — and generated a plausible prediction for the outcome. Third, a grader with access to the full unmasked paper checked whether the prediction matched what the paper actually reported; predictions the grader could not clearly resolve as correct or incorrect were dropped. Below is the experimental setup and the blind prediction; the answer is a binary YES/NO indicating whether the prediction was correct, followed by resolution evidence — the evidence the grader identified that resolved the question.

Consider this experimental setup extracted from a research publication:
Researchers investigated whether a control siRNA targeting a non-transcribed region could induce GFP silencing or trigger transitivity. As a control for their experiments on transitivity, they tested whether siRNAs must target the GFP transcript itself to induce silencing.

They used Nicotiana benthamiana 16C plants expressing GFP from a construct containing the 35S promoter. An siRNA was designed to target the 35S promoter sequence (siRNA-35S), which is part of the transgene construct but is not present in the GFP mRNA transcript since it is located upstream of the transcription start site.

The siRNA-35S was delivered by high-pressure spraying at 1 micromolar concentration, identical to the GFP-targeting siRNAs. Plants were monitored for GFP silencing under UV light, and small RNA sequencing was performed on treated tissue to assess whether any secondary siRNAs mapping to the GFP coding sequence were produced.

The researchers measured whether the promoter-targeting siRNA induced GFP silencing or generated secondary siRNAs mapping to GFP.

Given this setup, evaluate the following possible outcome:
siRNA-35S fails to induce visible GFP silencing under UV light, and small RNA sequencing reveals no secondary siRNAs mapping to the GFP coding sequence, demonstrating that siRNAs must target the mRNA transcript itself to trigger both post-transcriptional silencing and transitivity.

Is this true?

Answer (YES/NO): YES